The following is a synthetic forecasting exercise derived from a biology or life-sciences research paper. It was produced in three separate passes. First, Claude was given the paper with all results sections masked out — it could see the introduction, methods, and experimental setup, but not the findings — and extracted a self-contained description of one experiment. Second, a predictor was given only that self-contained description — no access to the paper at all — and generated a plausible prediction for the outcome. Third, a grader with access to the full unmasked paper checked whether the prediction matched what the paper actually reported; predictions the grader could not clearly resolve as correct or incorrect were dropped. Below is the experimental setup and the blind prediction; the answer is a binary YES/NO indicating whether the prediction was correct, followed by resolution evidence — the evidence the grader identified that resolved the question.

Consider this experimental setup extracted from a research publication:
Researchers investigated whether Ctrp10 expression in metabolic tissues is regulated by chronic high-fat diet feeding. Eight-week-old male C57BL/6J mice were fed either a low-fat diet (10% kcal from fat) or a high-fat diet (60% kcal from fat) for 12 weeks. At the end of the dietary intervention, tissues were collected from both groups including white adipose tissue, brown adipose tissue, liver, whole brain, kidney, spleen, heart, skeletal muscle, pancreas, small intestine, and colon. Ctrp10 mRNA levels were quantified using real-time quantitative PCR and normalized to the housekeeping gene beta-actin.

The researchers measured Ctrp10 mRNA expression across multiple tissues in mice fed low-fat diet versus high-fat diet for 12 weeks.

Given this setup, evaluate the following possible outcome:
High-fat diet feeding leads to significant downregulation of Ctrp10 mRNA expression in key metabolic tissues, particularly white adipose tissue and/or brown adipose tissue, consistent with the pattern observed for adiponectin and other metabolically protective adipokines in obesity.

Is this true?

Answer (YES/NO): NO